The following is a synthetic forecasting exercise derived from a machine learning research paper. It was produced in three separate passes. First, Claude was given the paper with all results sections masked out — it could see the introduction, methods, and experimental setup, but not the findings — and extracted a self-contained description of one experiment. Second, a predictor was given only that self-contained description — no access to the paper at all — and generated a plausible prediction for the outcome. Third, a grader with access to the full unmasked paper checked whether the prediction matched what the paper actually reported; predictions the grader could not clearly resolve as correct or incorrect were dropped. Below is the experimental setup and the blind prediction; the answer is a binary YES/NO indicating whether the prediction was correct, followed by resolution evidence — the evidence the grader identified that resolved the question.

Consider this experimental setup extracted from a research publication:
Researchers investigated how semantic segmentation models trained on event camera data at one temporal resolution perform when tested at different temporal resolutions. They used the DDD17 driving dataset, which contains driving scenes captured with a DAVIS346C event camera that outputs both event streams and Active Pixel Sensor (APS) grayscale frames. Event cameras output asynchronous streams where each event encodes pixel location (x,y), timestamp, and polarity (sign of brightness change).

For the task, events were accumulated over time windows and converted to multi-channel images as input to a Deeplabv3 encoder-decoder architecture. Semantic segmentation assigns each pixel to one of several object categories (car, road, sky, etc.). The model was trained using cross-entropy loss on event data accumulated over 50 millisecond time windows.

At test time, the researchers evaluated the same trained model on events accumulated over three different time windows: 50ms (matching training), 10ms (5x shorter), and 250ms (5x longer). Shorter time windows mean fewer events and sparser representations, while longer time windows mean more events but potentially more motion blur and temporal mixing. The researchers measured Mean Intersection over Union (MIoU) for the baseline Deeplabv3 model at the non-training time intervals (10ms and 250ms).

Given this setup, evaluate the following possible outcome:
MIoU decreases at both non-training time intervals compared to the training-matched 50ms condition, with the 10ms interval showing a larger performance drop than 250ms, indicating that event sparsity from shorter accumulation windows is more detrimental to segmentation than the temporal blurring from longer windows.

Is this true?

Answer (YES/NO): YES